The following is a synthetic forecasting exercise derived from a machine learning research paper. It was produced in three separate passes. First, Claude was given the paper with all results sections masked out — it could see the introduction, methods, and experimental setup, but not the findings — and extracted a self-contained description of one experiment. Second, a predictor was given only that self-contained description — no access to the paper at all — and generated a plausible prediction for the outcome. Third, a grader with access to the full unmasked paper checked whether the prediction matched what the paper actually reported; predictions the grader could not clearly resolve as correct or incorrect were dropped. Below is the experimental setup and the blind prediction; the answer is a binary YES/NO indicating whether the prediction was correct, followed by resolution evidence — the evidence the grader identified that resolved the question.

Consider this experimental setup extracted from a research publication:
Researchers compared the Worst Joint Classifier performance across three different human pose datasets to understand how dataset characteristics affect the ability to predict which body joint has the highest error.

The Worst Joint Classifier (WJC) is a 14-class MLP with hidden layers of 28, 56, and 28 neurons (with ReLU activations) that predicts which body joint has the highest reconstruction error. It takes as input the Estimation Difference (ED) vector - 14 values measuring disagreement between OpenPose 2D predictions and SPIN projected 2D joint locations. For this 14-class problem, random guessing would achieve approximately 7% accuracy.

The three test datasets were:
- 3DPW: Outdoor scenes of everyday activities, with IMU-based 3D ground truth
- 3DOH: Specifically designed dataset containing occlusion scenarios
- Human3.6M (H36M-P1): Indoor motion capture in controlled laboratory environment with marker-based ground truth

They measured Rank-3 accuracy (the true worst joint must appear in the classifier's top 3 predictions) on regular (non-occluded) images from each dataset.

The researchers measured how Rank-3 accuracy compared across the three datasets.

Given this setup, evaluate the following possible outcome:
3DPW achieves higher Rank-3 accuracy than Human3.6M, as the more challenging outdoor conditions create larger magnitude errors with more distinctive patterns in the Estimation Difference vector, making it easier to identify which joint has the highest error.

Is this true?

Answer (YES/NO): NO